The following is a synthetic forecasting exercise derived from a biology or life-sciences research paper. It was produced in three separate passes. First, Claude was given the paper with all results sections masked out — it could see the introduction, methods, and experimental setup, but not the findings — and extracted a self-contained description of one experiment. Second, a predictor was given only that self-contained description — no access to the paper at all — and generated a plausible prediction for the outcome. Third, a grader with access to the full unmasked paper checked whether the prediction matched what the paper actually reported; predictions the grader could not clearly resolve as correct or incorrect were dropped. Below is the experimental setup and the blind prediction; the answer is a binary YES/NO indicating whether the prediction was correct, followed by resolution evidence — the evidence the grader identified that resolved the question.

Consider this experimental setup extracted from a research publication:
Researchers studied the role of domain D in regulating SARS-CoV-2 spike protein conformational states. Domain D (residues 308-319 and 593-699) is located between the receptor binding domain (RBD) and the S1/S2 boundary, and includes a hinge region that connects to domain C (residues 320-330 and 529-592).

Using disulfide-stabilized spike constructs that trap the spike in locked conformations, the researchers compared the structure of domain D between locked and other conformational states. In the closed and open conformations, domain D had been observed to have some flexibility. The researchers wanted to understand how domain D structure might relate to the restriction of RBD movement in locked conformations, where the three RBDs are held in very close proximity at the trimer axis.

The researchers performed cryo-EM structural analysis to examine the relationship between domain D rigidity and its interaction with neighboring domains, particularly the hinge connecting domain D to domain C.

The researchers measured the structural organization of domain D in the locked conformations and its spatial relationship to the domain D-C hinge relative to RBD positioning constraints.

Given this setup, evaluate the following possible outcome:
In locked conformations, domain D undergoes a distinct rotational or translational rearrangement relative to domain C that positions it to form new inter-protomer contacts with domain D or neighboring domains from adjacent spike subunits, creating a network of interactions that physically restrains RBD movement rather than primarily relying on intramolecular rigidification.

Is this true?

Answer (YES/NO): NO